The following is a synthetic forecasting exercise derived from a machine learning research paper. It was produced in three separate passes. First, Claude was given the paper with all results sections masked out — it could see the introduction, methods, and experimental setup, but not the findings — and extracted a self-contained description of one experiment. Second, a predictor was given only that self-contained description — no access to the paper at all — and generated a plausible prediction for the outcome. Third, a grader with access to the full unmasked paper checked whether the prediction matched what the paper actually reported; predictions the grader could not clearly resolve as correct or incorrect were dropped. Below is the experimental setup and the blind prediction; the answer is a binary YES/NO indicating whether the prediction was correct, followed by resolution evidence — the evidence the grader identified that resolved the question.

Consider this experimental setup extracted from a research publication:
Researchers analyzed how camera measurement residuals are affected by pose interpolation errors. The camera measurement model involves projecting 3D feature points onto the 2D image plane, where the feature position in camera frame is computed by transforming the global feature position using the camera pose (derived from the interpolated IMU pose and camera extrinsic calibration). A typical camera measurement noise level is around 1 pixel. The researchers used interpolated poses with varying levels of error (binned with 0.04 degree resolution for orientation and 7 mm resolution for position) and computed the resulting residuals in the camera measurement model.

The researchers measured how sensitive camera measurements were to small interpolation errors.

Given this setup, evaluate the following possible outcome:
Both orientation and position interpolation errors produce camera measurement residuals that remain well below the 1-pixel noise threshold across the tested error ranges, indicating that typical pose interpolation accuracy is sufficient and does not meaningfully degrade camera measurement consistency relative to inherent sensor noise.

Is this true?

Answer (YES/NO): NO